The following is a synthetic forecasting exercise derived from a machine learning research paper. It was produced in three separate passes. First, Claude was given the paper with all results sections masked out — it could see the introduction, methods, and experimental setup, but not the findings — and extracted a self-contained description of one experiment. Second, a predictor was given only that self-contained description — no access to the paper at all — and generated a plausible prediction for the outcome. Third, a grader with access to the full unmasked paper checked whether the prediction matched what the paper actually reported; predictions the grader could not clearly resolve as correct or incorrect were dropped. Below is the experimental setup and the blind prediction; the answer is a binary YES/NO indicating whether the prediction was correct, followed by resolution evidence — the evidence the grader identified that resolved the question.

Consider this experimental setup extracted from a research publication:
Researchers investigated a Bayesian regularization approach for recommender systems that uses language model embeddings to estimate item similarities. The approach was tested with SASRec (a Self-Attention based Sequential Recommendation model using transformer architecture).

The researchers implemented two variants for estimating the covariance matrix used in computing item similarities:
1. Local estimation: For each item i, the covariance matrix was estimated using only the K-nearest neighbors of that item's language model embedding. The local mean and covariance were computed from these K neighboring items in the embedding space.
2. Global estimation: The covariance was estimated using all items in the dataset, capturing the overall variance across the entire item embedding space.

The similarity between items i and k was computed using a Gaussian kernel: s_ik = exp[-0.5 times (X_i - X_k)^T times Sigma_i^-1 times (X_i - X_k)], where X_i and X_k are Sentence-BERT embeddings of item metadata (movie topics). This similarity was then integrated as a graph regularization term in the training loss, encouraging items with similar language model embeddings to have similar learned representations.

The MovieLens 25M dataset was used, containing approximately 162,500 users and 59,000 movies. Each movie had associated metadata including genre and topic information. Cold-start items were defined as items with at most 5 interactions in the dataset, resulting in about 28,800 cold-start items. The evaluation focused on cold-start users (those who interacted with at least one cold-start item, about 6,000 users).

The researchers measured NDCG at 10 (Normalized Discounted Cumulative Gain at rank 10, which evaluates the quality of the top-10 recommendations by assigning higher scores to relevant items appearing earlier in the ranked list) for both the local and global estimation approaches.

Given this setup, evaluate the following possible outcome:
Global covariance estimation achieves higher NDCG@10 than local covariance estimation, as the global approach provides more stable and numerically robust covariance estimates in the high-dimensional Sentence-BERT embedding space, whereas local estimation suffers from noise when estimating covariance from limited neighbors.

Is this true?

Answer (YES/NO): NO